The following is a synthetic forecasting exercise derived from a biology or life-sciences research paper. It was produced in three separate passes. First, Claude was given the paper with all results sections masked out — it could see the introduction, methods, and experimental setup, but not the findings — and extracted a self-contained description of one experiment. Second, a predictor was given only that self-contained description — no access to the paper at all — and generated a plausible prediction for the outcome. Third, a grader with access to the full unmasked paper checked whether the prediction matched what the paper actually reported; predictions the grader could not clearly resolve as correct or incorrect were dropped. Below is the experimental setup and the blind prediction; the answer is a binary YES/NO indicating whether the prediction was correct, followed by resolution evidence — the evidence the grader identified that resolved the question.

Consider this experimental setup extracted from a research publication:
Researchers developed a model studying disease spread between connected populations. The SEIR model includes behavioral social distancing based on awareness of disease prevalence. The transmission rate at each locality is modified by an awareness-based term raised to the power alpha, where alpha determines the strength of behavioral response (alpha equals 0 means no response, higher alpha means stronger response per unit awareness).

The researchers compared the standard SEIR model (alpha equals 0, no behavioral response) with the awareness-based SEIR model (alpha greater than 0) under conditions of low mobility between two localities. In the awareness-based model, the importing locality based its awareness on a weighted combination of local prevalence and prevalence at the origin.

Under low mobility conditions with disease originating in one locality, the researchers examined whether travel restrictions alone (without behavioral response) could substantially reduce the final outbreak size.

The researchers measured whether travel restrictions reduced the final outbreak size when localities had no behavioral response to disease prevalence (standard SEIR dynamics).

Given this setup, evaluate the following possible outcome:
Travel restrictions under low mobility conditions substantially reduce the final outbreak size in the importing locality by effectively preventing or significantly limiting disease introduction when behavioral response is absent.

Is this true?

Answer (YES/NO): NO